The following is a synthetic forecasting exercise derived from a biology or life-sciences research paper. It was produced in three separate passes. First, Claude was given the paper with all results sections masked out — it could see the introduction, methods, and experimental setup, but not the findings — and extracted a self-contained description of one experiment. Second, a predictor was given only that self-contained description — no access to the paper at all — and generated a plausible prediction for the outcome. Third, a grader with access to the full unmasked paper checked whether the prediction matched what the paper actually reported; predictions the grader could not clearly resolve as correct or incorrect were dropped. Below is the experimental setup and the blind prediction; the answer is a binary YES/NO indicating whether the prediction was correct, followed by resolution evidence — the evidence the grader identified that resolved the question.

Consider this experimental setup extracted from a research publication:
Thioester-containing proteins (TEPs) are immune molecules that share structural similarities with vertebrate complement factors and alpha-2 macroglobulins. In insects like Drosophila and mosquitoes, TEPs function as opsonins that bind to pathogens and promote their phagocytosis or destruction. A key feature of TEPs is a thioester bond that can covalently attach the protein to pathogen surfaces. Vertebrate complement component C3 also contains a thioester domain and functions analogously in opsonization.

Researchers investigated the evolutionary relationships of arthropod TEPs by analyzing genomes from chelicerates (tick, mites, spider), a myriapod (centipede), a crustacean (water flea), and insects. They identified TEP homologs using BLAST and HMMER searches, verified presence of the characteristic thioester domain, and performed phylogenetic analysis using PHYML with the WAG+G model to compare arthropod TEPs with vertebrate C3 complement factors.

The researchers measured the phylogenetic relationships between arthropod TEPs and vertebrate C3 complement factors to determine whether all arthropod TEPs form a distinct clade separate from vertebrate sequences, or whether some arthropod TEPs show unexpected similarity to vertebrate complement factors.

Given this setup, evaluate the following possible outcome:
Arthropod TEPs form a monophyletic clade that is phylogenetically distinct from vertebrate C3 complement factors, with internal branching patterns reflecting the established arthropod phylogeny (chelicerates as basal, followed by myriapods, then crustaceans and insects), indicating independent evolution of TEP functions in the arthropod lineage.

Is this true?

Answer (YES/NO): NO